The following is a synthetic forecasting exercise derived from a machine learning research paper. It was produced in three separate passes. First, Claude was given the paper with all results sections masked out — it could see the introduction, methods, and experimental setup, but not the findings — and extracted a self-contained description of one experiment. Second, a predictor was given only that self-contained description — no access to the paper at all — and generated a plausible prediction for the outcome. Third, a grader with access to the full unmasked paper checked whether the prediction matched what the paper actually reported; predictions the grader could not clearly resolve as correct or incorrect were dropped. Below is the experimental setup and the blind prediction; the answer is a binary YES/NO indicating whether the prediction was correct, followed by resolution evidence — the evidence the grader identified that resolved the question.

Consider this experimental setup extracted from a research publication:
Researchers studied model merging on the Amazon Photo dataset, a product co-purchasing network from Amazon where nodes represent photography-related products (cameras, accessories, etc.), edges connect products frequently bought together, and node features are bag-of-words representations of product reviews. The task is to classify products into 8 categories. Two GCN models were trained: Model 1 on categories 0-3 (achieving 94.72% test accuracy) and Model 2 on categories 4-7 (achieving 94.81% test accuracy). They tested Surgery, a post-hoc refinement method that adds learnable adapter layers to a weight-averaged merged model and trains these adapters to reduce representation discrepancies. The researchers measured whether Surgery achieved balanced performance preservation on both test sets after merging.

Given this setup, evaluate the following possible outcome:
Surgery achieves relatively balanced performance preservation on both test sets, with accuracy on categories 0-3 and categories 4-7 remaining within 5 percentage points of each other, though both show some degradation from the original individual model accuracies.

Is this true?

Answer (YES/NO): NO